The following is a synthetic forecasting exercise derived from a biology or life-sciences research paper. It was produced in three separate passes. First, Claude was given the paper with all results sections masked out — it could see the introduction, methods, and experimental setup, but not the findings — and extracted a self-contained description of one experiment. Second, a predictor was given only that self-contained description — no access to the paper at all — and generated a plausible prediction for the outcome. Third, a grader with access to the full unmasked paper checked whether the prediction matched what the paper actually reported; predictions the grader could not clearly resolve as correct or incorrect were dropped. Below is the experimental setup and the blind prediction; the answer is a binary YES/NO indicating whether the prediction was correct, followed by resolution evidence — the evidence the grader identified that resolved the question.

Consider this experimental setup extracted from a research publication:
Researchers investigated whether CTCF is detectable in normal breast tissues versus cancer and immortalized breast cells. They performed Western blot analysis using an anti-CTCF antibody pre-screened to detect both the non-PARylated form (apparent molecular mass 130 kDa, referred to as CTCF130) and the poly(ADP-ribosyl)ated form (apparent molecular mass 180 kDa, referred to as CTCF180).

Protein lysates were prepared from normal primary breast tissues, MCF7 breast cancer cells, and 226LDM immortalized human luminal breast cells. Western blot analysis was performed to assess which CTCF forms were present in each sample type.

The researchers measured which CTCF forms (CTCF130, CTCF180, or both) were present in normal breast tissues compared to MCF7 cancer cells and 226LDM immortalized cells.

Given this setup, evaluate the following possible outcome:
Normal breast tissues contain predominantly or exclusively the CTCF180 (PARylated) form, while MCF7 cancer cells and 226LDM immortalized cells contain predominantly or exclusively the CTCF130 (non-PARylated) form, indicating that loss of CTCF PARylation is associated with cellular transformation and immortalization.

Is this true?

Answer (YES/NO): NO